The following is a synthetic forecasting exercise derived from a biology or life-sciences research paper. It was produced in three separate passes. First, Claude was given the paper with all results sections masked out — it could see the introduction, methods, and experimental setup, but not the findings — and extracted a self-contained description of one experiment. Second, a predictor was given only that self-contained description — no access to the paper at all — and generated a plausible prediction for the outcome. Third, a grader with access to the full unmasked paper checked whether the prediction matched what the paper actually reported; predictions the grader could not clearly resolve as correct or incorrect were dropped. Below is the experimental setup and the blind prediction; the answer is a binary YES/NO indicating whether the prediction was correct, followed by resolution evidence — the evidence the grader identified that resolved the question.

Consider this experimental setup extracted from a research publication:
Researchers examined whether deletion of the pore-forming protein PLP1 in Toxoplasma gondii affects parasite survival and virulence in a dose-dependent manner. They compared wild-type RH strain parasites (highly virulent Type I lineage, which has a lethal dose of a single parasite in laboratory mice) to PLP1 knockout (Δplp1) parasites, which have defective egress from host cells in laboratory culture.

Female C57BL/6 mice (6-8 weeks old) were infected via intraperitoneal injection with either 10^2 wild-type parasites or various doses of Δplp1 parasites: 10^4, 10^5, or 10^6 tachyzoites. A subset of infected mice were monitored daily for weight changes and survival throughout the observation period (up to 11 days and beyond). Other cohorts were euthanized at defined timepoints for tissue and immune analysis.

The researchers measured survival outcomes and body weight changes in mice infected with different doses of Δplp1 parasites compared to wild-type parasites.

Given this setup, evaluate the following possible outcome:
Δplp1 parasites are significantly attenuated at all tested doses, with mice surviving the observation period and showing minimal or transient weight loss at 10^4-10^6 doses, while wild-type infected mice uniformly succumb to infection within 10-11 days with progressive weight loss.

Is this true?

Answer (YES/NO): YES